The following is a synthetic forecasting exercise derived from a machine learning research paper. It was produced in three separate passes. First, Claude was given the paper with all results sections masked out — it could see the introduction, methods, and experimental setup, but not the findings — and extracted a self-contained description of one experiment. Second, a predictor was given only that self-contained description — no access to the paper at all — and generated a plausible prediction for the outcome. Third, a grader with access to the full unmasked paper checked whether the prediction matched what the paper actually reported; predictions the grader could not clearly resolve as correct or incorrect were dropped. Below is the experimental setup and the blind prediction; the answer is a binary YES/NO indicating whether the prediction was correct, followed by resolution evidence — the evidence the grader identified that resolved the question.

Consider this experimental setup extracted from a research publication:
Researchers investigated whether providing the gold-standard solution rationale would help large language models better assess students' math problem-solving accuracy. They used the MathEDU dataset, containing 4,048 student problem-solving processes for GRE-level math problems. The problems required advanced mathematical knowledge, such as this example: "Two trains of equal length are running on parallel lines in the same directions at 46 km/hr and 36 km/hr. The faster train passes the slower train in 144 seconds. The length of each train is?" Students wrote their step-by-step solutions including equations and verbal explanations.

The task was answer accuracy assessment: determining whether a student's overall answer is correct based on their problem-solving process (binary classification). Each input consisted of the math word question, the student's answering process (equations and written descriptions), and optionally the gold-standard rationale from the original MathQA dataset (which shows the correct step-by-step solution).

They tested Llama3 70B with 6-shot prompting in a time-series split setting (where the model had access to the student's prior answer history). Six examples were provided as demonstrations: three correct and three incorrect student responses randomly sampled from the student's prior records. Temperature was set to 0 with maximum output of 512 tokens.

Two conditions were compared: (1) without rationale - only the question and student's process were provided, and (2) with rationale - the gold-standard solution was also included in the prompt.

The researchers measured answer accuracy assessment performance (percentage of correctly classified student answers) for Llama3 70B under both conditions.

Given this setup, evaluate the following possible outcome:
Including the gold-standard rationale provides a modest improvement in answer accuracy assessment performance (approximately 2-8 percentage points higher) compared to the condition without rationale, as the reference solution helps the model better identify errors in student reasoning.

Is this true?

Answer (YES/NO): NO